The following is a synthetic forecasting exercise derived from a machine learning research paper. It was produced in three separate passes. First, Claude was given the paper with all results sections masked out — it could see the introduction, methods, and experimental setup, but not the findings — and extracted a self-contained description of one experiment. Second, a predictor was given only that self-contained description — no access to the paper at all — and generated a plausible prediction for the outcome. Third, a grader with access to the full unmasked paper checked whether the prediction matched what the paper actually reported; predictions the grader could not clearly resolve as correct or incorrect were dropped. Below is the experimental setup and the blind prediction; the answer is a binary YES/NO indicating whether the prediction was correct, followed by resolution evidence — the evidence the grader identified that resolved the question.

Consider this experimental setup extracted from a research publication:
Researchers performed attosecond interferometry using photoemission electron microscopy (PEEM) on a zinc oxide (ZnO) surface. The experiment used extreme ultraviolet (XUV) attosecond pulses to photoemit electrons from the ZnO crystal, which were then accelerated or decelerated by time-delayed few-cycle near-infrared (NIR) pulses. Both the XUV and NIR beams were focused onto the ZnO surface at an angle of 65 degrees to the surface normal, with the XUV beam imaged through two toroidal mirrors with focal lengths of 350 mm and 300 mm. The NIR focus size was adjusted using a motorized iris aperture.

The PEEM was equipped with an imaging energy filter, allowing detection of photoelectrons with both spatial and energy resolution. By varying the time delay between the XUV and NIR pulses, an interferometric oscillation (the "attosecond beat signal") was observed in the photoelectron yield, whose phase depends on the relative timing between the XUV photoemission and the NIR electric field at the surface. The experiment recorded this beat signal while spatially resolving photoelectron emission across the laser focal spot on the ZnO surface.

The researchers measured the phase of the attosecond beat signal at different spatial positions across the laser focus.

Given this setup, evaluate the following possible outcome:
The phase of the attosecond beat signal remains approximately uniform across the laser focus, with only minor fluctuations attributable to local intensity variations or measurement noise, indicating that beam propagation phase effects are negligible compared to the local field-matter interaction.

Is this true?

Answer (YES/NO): NO